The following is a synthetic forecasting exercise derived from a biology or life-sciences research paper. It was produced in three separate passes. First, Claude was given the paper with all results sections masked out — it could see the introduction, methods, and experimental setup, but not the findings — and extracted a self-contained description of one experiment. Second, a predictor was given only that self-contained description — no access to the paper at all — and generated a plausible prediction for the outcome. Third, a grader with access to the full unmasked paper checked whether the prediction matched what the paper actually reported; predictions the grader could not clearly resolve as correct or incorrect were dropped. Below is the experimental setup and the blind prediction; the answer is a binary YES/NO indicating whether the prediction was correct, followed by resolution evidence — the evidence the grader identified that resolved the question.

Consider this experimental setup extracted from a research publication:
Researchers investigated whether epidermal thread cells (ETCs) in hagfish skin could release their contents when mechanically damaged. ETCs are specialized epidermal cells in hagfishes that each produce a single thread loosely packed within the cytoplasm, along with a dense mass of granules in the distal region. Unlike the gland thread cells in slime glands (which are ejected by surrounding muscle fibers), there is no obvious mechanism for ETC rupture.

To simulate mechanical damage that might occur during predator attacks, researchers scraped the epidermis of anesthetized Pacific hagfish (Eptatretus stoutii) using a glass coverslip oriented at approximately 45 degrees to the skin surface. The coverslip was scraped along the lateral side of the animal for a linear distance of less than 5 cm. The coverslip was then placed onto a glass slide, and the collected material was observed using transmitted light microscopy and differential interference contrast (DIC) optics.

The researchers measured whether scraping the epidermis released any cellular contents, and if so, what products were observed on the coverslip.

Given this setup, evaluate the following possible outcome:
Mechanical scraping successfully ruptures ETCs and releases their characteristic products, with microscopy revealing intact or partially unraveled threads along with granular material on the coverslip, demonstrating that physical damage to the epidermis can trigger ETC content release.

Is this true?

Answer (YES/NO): YES